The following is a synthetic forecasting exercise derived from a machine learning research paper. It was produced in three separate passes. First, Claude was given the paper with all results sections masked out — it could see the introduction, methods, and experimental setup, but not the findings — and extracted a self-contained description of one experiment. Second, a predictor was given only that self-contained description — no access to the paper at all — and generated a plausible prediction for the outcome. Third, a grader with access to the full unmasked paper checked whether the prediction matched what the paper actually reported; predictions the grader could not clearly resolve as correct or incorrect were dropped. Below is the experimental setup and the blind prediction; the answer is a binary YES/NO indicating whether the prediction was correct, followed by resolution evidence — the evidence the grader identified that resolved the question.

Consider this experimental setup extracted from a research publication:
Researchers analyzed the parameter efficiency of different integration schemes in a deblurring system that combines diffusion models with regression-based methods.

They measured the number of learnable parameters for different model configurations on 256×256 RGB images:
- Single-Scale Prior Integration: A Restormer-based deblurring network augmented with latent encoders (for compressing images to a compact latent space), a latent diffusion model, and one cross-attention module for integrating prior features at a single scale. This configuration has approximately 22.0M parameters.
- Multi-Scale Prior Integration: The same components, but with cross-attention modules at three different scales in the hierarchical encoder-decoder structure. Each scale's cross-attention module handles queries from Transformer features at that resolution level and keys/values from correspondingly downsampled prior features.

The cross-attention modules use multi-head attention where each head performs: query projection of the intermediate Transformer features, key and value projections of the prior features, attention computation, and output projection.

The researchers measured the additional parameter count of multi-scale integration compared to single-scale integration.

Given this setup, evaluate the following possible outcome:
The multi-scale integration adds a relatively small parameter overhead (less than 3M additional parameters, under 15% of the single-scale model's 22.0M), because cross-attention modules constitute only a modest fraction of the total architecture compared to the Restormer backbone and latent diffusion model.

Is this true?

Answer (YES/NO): YES